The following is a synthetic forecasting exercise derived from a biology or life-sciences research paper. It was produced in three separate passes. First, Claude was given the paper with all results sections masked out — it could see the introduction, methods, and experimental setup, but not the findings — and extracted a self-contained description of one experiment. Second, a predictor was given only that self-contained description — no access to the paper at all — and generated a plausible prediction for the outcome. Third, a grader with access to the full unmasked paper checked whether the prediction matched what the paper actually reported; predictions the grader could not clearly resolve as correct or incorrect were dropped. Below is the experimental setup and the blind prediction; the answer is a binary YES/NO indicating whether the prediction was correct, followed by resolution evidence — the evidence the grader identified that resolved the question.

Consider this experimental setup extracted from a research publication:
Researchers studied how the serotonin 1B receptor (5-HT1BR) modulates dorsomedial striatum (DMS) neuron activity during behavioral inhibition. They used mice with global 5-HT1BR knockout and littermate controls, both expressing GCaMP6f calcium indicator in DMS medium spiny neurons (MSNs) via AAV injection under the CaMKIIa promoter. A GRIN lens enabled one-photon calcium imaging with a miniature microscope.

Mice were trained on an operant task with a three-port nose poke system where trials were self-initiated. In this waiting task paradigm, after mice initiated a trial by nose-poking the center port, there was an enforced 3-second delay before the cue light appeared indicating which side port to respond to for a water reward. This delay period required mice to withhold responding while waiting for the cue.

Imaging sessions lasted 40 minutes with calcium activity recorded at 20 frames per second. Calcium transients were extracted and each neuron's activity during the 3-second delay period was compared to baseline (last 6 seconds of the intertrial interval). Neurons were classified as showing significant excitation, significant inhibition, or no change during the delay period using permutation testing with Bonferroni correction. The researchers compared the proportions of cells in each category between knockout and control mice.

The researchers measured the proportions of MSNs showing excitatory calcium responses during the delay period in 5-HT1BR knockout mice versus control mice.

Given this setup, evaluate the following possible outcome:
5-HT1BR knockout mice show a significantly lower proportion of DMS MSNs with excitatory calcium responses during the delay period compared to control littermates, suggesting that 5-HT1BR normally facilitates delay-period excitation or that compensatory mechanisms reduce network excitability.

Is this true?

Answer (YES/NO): NO